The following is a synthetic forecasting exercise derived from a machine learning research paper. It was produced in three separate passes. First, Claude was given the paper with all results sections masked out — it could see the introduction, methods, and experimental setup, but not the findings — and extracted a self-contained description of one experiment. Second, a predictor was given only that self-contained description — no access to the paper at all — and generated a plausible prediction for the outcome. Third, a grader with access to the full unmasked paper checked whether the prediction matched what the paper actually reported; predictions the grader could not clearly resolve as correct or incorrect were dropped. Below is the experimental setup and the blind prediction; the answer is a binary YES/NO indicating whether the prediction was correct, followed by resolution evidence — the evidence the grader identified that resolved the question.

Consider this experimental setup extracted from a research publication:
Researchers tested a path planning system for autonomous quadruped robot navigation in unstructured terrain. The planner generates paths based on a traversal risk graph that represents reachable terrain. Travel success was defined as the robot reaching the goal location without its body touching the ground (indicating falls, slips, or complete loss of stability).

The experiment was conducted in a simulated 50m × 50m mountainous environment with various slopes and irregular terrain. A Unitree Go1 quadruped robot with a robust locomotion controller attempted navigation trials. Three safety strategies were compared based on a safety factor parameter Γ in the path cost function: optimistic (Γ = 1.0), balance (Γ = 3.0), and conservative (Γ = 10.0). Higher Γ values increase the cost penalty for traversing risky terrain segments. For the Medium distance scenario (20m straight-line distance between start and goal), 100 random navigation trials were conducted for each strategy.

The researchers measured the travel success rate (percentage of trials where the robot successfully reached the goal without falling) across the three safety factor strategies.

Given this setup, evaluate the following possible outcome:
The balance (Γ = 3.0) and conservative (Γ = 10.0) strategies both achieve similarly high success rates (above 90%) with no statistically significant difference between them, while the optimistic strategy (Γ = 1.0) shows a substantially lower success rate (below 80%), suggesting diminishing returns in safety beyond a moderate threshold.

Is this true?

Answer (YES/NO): NO